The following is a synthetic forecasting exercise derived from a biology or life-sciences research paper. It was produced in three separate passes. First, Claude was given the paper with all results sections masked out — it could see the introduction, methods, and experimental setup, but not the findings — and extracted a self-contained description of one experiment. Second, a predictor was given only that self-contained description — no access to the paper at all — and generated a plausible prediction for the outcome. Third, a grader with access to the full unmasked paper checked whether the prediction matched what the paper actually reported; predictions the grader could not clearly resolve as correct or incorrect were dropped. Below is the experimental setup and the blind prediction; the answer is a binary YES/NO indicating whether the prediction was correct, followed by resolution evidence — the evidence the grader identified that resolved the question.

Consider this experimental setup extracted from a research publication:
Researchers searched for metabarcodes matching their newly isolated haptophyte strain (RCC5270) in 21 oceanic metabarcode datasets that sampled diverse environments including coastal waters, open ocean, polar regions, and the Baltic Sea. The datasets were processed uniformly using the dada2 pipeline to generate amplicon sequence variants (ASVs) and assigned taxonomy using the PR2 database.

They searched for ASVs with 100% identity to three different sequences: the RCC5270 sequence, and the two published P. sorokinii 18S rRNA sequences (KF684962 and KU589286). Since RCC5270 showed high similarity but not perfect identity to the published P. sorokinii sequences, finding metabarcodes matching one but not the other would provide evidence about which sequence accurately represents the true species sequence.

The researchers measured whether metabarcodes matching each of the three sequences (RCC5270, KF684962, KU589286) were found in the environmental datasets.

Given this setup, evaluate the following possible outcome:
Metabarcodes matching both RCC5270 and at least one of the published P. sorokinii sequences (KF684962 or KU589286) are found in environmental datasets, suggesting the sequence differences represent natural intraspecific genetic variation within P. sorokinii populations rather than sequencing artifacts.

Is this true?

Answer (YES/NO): NO